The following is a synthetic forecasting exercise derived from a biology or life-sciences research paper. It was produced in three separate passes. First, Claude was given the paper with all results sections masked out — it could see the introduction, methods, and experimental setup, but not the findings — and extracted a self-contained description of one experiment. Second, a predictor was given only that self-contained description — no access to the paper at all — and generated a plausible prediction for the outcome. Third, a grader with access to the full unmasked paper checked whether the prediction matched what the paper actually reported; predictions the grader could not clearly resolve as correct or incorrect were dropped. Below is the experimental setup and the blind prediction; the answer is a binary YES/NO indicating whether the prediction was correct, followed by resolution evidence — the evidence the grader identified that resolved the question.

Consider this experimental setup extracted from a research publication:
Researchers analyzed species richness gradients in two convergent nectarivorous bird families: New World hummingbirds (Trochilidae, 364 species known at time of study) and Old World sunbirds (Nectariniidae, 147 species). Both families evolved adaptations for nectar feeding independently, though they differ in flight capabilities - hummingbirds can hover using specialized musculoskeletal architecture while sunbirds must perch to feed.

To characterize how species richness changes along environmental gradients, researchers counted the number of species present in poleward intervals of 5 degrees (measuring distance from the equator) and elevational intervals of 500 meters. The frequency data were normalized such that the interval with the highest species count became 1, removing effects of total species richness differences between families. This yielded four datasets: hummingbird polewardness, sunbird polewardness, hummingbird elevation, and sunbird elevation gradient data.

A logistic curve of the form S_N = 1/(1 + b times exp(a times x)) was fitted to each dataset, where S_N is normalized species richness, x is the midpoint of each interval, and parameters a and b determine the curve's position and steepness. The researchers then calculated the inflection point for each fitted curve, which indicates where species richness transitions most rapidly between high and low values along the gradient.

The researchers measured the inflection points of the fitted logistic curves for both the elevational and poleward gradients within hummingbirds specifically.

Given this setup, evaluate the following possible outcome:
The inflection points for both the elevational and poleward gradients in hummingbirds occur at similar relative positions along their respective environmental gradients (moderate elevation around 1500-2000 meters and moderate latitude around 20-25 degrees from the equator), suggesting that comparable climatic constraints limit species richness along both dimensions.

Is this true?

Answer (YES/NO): NO